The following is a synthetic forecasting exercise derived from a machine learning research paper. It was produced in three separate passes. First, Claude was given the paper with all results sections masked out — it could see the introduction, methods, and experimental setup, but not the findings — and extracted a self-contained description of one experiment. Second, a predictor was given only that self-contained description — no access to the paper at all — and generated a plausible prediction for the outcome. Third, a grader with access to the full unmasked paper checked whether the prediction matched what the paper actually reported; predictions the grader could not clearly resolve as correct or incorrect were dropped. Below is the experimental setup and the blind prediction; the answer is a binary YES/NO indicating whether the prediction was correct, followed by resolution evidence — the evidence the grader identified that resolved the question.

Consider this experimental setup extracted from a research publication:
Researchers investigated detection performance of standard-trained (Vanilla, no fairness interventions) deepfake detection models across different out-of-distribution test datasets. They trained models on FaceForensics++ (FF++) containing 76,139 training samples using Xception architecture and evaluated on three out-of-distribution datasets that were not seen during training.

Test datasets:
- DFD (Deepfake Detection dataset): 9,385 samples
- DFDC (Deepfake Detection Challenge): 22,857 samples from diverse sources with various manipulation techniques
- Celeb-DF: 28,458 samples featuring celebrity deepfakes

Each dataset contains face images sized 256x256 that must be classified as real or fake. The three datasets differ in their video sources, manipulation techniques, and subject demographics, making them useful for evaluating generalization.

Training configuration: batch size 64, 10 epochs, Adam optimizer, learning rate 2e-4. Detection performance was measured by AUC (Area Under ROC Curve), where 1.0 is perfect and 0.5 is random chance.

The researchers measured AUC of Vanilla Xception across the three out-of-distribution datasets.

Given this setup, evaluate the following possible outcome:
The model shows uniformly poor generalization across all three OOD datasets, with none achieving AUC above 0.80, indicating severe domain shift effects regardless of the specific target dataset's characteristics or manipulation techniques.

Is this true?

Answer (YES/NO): NO